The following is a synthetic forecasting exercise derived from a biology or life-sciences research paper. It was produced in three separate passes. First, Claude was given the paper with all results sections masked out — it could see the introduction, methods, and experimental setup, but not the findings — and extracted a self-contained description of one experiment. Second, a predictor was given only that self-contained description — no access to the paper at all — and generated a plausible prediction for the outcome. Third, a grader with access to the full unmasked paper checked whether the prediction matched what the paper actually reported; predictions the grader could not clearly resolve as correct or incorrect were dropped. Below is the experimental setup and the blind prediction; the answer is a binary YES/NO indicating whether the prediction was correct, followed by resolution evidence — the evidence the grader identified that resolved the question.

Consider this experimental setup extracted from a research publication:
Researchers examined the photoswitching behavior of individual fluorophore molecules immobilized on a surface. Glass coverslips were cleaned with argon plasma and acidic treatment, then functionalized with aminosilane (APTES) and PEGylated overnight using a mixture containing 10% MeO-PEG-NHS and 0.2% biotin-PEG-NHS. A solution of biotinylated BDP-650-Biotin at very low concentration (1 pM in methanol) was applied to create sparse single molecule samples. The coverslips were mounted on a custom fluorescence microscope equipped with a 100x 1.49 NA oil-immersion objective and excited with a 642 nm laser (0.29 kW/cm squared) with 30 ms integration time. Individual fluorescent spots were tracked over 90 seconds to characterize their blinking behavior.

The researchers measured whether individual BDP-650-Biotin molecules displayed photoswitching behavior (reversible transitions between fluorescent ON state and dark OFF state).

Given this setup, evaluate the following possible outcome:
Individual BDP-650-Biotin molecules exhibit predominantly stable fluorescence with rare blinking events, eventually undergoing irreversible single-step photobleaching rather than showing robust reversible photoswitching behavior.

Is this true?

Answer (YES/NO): NO